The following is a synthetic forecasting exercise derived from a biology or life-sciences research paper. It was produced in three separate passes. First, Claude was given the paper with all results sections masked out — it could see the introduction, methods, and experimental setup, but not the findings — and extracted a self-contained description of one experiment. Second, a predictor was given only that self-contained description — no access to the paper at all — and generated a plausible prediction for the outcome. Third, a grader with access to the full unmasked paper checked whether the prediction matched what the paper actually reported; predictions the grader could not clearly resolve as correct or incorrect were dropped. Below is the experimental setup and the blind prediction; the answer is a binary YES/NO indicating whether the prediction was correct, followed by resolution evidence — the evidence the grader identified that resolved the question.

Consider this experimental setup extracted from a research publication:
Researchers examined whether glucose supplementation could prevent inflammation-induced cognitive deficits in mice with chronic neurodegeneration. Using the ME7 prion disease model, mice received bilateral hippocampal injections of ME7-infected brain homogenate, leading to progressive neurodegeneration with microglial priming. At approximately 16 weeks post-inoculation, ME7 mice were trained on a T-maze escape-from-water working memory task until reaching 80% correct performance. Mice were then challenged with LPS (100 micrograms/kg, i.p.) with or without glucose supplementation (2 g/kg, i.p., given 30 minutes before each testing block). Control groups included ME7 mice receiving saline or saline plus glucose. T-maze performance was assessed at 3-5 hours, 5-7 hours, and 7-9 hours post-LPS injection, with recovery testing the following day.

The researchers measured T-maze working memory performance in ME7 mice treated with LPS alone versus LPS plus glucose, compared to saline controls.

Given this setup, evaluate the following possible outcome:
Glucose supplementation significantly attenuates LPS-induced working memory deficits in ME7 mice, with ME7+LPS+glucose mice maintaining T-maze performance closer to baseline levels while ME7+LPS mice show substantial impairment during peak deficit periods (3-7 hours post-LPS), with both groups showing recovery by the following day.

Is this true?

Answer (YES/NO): YES